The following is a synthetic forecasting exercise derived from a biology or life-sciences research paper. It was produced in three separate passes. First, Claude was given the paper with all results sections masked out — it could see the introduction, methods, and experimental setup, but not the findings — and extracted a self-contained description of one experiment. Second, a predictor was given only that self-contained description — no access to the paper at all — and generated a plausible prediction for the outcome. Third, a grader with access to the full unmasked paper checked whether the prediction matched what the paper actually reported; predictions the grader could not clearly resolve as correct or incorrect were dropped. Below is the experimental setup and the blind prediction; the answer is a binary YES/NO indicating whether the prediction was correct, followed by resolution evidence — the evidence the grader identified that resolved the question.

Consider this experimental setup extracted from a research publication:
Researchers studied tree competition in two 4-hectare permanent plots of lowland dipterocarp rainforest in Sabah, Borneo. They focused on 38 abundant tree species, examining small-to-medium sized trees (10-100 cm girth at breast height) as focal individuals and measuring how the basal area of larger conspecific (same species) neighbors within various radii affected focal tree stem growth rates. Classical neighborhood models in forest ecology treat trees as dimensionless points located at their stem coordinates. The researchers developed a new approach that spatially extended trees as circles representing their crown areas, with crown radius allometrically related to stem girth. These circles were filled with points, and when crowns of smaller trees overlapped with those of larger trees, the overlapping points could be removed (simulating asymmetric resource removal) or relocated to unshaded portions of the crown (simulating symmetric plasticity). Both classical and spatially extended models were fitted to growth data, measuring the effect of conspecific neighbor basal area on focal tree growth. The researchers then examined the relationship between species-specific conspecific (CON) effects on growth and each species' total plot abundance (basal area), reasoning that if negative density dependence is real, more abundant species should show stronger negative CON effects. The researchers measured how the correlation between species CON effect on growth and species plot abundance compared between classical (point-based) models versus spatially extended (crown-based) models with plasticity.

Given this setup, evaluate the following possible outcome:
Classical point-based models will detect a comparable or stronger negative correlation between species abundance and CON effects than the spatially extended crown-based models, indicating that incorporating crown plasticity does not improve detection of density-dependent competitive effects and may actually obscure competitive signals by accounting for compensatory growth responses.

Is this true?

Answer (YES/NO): YES